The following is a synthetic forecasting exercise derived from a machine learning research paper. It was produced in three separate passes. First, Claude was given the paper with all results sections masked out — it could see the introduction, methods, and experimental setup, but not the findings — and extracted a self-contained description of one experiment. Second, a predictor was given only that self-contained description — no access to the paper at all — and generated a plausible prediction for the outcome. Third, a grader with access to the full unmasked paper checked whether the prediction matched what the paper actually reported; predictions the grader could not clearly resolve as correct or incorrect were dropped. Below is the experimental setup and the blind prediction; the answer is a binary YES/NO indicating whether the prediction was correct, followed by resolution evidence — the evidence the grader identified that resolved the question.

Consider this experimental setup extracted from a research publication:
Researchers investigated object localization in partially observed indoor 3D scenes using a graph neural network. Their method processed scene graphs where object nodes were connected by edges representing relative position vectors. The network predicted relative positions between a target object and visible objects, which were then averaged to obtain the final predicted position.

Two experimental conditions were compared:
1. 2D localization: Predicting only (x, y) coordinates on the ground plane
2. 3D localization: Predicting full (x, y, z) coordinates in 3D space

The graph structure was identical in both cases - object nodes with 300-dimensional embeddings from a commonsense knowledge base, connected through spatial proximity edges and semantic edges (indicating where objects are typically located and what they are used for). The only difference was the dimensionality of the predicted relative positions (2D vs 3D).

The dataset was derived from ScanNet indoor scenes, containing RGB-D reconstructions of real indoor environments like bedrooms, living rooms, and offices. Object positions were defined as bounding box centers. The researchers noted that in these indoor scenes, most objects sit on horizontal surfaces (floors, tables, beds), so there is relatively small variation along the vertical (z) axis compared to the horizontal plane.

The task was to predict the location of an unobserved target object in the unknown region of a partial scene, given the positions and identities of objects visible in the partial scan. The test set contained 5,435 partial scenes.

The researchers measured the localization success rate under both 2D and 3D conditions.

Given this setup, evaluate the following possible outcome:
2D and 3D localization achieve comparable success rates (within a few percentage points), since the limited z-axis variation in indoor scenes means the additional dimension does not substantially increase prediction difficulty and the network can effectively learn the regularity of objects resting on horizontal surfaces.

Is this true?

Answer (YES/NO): NO